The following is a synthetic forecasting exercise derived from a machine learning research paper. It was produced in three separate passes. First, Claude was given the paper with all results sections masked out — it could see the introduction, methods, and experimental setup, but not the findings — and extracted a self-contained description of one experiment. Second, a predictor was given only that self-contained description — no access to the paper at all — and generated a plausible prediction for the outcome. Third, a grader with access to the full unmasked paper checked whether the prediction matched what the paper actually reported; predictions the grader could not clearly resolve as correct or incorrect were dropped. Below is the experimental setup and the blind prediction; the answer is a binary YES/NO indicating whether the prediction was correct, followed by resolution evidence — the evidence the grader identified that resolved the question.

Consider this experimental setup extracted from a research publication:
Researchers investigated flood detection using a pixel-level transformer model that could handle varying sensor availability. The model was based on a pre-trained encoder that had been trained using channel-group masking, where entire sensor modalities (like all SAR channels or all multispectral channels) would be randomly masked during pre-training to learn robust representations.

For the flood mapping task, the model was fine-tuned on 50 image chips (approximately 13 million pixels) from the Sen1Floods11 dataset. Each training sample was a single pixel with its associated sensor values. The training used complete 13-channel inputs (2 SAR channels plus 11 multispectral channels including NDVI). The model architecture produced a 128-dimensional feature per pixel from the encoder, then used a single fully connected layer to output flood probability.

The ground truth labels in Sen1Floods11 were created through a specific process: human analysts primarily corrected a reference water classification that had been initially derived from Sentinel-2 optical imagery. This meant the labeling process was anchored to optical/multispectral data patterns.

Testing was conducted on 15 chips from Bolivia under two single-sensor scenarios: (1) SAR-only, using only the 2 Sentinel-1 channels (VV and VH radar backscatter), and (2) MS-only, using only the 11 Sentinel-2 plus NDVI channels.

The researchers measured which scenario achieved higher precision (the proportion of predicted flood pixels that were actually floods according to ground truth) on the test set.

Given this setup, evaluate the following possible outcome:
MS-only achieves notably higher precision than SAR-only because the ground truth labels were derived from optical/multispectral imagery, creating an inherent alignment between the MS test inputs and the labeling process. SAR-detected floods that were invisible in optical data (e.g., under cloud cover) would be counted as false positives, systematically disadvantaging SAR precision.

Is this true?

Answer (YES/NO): YES